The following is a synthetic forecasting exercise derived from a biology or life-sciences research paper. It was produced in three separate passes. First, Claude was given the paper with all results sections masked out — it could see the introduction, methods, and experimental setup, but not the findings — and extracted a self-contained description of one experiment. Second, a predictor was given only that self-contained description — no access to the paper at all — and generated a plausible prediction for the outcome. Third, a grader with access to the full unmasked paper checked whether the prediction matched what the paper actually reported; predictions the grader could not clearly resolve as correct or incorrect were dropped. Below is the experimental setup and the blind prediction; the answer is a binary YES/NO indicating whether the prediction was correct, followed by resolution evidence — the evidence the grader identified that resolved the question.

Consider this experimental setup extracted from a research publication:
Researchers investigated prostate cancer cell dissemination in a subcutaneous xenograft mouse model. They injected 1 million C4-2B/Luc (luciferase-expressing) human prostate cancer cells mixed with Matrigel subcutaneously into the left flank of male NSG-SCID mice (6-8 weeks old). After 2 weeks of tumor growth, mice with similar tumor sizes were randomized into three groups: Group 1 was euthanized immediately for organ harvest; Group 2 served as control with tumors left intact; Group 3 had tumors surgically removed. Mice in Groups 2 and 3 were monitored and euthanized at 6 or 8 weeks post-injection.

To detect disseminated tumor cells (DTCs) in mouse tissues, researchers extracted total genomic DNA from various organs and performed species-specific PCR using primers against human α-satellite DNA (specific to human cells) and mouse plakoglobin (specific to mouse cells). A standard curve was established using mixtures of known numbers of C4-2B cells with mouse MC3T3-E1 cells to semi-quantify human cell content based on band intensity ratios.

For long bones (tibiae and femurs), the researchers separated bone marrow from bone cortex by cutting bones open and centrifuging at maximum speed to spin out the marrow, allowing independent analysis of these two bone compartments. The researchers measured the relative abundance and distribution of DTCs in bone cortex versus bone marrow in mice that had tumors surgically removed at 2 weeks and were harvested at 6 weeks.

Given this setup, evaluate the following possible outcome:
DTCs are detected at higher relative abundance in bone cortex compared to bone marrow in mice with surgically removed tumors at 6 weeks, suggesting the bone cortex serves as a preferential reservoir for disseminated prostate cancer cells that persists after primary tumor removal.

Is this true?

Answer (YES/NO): YES